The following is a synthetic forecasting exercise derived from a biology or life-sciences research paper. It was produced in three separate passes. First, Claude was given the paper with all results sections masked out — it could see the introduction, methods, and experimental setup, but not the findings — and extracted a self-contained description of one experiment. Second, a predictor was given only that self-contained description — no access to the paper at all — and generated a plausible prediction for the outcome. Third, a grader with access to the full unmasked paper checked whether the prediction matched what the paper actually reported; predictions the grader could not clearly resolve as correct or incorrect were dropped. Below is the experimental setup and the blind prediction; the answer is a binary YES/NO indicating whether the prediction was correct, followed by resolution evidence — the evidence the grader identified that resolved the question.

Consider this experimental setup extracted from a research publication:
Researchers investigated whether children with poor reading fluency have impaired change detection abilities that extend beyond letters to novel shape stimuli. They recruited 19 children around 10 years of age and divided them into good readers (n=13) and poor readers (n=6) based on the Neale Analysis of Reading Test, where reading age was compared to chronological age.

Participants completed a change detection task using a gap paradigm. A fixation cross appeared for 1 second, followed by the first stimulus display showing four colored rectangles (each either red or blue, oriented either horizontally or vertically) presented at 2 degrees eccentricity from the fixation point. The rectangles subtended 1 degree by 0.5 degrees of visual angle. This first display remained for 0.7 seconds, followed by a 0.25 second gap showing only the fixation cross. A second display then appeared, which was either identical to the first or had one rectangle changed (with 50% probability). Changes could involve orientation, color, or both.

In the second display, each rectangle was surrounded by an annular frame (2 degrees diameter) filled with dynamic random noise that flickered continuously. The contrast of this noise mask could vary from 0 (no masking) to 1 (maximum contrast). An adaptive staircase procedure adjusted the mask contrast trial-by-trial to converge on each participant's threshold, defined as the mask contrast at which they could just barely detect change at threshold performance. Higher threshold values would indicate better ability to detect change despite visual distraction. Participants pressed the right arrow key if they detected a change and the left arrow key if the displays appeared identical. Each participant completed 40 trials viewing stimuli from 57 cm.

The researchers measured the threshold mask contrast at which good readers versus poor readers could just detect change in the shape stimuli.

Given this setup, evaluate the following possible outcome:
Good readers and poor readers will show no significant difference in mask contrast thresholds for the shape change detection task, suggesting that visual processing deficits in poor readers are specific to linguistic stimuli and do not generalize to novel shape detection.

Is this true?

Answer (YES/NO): NO